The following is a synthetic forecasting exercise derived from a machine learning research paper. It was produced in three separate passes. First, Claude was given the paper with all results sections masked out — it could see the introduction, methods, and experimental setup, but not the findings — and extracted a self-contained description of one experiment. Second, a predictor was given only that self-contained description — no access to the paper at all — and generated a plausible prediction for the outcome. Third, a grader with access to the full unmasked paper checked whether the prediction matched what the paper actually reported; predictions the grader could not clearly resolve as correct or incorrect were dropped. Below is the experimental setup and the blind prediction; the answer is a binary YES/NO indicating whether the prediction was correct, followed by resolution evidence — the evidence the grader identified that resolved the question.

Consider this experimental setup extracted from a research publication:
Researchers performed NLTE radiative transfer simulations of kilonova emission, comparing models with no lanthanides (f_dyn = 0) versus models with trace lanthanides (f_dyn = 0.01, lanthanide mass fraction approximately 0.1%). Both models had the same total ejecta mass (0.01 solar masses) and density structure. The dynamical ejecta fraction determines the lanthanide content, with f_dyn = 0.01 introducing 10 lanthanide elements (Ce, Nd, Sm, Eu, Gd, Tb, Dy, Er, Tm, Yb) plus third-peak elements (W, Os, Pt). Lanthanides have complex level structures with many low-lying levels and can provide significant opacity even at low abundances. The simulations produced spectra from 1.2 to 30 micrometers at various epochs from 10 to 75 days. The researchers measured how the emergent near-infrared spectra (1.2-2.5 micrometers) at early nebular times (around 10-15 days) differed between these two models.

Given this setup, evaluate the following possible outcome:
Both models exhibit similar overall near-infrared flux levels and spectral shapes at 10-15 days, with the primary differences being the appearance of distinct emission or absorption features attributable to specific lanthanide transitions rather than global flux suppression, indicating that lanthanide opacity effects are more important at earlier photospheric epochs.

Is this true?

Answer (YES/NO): NO